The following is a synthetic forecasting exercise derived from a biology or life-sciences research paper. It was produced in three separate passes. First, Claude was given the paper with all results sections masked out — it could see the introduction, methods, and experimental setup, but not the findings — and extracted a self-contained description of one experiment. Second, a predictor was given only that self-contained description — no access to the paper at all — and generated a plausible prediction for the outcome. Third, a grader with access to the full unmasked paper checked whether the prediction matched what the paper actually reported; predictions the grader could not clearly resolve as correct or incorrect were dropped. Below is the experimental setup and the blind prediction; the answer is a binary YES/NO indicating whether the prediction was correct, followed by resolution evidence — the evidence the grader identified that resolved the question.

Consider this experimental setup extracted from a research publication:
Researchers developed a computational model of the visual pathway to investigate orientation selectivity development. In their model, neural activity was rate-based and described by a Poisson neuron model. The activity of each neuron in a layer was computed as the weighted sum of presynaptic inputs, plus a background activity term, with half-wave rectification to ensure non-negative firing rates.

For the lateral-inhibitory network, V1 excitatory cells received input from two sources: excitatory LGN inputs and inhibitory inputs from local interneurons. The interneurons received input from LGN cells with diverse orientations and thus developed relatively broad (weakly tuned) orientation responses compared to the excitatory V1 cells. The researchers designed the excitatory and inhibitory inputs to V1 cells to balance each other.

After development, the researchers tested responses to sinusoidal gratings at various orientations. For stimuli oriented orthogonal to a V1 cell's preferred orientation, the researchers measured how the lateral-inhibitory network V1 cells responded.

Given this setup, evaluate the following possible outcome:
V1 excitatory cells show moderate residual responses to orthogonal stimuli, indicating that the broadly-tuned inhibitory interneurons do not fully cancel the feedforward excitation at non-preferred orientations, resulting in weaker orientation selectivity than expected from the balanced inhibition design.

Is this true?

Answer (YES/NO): NO